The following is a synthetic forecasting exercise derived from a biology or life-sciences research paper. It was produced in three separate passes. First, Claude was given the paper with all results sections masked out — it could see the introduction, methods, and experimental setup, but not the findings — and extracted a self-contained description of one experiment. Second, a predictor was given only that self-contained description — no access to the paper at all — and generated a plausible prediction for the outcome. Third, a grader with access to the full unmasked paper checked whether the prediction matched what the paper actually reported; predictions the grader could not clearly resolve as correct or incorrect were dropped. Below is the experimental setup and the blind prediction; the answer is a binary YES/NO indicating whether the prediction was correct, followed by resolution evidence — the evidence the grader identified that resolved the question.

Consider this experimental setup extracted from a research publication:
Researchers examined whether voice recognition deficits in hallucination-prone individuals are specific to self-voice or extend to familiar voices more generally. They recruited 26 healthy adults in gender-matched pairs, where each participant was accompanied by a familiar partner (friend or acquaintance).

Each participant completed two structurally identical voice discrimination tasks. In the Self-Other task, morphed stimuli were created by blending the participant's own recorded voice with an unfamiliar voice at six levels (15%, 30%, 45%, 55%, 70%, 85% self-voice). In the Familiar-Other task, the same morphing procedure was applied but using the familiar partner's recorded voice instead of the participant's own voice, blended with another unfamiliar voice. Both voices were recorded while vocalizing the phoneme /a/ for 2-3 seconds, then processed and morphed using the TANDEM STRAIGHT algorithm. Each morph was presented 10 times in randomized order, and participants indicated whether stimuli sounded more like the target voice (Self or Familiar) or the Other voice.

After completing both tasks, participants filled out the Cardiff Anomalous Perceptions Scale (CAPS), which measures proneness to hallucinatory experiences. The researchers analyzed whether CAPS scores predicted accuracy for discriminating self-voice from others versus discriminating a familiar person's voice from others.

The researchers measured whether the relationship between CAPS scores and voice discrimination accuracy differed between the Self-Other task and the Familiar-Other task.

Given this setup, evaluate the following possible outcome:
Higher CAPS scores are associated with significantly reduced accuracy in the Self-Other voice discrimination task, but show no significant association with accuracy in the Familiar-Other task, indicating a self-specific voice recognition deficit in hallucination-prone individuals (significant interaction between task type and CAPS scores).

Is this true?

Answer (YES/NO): YES